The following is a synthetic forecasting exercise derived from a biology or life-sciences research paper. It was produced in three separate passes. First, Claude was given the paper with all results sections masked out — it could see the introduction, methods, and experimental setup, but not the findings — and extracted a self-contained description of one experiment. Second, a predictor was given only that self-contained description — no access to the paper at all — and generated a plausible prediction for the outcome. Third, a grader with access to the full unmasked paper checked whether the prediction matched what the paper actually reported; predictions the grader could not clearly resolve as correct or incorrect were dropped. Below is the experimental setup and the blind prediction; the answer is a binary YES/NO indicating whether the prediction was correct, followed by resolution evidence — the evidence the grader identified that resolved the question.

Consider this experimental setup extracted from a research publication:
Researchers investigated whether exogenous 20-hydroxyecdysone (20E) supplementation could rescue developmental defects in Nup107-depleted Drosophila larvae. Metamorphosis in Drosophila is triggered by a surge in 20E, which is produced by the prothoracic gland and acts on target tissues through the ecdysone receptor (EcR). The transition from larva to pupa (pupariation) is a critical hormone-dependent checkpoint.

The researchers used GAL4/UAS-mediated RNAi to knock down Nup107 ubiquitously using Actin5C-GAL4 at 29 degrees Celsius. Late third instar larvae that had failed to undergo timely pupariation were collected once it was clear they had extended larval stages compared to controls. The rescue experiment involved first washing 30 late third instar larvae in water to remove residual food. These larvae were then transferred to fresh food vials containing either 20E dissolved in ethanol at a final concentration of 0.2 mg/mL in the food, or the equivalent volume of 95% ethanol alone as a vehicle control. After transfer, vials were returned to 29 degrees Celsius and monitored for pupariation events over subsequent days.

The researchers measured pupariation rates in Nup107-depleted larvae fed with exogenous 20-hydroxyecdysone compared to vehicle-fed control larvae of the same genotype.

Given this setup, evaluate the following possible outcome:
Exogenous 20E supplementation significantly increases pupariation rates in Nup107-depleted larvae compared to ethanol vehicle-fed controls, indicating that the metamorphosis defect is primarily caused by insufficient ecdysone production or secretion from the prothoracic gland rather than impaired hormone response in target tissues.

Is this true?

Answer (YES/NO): YES